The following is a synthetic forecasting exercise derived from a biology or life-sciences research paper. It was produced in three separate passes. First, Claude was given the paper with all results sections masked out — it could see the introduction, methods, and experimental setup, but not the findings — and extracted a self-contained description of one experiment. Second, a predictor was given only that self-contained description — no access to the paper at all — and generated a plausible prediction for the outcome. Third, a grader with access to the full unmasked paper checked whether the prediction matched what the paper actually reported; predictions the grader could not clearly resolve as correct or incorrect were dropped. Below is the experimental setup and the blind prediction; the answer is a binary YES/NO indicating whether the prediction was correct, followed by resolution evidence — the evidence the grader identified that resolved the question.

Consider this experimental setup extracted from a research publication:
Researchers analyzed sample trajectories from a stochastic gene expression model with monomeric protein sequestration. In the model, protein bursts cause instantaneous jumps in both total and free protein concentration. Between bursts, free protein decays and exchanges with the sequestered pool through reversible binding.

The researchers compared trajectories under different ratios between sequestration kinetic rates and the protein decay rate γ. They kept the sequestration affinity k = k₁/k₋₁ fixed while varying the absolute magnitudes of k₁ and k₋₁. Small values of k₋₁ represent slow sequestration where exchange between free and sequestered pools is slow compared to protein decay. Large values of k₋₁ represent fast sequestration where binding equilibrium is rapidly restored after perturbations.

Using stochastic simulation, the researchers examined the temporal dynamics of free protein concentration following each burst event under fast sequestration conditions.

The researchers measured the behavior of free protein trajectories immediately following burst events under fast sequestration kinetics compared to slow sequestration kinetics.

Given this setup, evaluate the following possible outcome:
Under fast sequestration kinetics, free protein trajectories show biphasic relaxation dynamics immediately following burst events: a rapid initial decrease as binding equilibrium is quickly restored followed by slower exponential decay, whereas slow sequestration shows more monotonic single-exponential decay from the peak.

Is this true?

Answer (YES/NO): YES